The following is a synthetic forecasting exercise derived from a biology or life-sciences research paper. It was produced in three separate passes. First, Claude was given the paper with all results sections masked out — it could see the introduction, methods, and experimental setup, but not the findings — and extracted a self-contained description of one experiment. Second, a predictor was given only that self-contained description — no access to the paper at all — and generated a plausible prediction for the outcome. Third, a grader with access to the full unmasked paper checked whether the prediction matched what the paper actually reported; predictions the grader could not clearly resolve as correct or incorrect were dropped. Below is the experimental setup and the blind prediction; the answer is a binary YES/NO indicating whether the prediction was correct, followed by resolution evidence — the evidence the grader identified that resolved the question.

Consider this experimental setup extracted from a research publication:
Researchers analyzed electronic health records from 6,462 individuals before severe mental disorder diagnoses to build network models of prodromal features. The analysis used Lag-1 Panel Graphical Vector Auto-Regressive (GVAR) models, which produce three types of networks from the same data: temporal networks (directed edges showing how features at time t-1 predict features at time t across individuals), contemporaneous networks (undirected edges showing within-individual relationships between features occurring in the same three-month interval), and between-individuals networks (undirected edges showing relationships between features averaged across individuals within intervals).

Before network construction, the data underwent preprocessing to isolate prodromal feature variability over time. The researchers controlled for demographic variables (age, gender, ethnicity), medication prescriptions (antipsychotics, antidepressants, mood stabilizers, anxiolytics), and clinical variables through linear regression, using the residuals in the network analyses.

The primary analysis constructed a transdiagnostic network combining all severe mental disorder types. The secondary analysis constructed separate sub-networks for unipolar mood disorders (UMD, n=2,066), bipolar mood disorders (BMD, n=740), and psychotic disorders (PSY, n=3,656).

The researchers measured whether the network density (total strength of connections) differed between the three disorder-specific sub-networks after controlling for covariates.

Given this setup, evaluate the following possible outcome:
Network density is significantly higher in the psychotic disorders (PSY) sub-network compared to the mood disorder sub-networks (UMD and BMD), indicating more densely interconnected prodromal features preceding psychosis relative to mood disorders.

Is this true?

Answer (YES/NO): NO